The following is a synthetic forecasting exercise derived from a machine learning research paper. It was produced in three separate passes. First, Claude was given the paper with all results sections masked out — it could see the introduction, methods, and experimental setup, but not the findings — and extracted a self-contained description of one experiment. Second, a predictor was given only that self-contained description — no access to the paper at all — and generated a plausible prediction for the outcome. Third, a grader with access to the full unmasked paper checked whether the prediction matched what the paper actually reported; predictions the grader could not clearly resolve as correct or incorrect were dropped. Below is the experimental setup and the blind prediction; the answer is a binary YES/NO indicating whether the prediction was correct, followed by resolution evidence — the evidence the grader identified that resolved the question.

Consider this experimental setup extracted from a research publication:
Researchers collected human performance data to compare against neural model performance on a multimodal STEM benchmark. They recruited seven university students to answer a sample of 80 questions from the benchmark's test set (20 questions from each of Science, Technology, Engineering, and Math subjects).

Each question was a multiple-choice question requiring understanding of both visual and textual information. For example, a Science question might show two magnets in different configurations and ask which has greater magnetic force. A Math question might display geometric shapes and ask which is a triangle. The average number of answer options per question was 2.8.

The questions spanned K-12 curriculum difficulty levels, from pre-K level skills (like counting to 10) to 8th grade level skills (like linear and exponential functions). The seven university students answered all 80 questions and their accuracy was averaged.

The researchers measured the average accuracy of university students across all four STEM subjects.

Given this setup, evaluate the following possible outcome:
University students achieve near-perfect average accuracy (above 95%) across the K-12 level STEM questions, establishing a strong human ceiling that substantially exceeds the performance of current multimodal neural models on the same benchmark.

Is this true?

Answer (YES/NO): NO